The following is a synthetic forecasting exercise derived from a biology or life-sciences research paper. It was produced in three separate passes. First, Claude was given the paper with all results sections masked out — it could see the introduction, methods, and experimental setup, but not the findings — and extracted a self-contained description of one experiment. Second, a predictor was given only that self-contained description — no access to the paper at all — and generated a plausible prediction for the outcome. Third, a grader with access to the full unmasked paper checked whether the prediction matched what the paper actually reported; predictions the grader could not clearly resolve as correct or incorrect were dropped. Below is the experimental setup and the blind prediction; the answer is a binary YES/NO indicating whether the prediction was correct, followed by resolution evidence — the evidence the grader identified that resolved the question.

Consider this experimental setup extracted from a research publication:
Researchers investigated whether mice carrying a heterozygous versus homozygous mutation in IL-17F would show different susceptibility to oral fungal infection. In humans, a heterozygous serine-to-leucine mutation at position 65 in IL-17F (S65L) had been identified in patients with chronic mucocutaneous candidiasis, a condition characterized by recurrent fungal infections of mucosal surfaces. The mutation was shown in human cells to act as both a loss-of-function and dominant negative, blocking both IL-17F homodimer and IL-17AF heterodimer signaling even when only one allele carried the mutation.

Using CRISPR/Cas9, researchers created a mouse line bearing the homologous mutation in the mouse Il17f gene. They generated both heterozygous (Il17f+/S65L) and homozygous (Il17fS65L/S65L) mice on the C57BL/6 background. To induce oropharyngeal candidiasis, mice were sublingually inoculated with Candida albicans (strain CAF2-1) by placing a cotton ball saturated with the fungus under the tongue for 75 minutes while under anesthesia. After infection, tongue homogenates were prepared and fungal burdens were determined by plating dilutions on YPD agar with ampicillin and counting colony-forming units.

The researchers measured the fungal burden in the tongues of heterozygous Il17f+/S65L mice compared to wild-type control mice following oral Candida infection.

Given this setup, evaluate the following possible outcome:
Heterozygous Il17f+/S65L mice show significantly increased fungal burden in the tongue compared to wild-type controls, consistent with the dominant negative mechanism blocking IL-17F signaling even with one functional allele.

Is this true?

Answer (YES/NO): NO